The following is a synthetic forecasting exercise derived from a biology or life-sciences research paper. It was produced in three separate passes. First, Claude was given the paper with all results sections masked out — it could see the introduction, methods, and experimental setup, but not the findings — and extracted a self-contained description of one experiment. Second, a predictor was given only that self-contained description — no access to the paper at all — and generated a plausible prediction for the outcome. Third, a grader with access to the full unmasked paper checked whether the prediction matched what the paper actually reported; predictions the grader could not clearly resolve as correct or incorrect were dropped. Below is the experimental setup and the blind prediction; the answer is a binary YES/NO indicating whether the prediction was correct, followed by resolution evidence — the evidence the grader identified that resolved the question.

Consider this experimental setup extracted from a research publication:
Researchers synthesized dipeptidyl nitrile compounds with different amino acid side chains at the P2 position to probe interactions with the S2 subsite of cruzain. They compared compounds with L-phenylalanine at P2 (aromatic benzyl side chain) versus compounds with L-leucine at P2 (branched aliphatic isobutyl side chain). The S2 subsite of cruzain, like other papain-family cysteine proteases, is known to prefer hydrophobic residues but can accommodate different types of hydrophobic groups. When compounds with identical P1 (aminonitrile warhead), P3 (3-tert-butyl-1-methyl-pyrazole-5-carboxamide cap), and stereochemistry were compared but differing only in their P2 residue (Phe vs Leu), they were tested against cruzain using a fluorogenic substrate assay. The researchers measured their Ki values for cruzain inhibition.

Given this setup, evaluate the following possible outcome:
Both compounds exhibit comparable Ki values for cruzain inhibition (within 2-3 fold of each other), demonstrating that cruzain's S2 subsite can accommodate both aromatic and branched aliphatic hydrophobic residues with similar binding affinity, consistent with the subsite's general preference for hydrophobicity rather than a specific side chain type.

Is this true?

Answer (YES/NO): NO